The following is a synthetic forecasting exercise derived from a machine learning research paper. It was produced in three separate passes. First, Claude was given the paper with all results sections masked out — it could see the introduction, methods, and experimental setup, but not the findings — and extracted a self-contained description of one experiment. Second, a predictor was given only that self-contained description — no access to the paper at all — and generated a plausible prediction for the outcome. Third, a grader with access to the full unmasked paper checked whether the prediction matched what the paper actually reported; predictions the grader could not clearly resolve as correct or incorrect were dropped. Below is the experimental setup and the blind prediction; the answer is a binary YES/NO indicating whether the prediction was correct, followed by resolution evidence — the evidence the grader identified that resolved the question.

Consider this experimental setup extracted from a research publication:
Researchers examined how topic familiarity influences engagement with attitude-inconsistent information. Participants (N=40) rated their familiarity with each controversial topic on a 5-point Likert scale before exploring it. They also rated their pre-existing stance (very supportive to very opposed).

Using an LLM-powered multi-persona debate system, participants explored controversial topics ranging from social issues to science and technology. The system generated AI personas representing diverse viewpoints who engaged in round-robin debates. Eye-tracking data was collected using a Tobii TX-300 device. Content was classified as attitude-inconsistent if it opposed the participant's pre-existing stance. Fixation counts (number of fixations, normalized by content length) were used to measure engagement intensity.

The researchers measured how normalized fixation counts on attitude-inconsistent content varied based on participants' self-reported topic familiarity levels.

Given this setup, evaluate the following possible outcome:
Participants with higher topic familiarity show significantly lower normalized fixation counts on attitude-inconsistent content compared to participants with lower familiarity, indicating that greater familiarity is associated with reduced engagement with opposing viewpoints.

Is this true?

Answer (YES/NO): NO